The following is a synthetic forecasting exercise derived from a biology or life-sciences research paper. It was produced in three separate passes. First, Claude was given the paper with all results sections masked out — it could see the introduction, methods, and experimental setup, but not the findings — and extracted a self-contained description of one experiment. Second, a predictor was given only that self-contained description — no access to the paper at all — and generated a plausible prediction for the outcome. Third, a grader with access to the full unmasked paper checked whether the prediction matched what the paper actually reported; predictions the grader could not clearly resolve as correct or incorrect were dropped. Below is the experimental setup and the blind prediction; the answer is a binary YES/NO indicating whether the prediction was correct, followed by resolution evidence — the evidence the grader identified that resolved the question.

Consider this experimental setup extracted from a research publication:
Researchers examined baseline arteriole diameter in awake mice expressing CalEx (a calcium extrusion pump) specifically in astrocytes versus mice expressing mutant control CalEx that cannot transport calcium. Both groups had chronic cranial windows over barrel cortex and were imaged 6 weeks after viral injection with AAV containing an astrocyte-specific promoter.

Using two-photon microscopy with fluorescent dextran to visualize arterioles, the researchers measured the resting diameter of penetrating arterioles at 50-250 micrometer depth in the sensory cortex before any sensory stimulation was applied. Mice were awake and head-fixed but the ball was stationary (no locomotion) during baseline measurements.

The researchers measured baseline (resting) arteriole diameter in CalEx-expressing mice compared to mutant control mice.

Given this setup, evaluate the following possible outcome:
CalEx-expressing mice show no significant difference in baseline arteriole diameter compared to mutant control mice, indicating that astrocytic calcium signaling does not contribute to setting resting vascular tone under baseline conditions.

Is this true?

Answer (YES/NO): YES